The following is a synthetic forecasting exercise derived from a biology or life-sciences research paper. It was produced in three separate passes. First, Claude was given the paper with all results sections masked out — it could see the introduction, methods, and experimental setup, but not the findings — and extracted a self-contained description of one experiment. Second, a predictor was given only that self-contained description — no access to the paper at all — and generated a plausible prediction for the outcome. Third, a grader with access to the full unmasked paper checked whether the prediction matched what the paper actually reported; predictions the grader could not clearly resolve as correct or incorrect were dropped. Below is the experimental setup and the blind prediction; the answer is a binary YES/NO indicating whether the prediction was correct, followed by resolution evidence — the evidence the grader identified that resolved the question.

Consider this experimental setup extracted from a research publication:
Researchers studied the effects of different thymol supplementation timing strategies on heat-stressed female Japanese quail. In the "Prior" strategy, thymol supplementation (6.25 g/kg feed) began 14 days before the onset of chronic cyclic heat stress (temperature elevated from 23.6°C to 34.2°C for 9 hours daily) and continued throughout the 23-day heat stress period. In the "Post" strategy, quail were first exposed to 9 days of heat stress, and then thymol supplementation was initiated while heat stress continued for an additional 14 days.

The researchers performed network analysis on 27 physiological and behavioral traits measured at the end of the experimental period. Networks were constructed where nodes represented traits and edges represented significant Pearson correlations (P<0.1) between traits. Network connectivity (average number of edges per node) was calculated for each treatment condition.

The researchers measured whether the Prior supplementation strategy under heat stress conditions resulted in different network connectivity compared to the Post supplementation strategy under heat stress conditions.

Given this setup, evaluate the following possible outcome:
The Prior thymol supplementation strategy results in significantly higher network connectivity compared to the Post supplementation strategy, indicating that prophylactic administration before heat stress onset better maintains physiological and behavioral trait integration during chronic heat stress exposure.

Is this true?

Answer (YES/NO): NO